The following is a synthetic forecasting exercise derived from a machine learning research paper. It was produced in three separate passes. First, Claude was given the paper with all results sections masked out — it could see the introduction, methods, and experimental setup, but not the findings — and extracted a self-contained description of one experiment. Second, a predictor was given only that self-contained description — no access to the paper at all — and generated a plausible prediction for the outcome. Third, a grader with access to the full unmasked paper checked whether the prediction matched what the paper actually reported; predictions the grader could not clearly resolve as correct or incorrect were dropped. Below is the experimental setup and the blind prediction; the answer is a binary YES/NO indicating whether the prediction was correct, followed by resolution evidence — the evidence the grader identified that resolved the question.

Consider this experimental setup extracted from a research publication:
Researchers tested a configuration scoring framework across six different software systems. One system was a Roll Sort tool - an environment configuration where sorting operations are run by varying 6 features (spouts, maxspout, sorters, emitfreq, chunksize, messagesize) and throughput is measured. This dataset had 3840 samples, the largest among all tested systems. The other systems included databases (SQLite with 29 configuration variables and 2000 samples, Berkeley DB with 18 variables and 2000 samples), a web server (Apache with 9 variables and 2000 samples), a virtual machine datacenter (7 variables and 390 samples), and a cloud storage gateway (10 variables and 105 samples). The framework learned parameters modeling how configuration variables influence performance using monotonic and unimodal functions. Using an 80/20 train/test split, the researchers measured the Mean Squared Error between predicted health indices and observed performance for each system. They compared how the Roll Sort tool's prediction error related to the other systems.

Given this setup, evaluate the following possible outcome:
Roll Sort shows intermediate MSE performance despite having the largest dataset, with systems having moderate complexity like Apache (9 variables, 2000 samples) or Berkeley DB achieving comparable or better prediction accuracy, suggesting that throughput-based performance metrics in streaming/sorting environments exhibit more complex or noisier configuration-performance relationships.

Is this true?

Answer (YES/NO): NO